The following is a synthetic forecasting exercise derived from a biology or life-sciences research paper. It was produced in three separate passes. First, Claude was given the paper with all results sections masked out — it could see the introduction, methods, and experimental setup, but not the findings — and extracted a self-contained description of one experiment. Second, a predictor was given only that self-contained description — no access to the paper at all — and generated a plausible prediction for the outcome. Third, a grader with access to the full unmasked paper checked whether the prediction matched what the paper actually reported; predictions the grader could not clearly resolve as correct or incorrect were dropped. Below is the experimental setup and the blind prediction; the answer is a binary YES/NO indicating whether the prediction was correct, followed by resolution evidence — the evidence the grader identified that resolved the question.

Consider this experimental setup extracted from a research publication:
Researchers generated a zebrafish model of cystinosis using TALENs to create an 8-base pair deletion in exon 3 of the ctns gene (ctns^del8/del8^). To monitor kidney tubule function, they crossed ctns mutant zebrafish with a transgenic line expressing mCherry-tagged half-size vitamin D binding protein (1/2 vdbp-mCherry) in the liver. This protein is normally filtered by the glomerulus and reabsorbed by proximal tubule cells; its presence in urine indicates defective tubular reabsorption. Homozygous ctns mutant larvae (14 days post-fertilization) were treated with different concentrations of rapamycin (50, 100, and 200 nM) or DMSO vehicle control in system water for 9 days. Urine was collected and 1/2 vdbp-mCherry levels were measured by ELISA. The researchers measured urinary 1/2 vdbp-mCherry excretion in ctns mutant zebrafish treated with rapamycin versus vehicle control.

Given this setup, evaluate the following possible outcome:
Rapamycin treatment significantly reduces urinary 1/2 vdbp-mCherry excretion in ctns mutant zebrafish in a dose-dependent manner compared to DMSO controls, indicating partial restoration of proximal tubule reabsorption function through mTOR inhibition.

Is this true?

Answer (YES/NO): NO